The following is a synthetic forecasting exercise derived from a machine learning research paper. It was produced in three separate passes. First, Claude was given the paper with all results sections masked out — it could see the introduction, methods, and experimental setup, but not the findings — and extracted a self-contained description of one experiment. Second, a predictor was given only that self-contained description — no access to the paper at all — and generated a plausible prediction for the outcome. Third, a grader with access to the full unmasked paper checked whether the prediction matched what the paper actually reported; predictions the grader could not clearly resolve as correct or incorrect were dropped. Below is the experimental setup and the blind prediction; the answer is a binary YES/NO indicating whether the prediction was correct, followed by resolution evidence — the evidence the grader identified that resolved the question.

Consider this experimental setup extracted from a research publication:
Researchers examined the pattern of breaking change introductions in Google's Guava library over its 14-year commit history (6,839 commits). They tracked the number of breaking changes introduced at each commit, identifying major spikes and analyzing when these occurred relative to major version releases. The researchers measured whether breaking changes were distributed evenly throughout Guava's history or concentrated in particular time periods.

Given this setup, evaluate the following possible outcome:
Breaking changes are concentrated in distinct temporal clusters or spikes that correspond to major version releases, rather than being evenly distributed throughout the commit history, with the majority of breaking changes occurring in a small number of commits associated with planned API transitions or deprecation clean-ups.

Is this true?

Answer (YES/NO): NO